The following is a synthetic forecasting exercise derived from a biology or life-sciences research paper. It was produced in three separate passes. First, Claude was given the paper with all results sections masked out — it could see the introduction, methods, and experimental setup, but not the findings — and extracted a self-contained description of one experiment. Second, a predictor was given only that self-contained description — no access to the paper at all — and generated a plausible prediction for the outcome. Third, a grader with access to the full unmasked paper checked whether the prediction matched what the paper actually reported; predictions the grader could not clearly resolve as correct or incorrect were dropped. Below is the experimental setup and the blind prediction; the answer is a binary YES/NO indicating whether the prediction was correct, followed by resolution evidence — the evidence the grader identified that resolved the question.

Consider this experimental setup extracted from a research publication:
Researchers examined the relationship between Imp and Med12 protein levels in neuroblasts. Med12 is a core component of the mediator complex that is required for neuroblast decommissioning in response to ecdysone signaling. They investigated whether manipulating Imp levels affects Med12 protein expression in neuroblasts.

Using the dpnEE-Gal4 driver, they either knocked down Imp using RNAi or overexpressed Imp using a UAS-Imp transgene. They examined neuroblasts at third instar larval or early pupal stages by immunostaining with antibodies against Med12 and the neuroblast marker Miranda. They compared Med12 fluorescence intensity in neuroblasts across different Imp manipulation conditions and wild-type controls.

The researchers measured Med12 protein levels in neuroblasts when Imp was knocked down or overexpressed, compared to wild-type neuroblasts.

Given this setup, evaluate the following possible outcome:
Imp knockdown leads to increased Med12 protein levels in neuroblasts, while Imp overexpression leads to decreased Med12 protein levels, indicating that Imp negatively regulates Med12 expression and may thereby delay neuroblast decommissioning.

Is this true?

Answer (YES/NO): NO